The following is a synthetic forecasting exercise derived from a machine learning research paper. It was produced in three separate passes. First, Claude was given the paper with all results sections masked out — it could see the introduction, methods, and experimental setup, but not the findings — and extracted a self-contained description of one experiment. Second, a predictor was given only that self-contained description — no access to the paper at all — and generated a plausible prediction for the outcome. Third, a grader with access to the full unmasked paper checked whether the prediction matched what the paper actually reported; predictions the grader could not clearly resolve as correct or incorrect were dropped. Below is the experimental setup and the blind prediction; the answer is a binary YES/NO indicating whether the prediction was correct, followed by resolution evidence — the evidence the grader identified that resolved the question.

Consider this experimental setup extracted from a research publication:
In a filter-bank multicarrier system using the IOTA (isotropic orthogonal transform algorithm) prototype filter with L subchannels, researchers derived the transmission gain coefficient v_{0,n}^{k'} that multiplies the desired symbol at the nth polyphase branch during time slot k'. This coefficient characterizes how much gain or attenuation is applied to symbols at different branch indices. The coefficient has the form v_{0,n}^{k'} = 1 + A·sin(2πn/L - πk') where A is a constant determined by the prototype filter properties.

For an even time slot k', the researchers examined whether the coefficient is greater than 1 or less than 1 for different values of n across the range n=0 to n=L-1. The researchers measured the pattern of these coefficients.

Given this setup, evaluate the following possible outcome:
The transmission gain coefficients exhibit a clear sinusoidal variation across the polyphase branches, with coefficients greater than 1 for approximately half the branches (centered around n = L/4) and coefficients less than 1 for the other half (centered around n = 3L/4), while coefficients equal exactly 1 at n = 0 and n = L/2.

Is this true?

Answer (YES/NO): YES